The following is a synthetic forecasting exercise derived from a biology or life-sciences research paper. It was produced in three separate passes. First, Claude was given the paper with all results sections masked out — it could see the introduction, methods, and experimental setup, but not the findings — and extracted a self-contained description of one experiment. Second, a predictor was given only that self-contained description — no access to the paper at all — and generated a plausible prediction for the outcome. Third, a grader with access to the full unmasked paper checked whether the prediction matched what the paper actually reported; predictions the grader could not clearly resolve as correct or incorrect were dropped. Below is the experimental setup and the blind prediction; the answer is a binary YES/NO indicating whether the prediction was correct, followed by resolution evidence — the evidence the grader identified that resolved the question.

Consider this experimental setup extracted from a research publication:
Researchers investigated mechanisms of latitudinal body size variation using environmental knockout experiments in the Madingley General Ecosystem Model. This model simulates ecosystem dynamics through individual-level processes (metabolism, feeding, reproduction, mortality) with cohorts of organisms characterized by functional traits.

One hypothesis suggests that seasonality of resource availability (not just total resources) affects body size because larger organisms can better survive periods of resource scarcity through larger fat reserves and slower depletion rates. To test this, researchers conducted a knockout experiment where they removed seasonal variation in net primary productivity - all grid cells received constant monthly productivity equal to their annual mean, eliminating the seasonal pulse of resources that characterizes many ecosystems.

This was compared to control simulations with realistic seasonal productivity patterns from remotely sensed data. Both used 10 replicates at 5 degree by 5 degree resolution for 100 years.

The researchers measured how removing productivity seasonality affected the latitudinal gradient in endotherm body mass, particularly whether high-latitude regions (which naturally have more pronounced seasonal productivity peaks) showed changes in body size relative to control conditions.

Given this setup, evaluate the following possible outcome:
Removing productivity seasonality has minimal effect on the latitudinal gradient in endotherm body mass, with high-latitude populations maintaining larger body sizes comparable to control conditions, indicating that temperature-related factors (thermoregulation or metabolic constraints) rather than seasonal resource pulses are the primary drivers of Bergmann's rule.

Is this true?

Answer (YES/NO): NO